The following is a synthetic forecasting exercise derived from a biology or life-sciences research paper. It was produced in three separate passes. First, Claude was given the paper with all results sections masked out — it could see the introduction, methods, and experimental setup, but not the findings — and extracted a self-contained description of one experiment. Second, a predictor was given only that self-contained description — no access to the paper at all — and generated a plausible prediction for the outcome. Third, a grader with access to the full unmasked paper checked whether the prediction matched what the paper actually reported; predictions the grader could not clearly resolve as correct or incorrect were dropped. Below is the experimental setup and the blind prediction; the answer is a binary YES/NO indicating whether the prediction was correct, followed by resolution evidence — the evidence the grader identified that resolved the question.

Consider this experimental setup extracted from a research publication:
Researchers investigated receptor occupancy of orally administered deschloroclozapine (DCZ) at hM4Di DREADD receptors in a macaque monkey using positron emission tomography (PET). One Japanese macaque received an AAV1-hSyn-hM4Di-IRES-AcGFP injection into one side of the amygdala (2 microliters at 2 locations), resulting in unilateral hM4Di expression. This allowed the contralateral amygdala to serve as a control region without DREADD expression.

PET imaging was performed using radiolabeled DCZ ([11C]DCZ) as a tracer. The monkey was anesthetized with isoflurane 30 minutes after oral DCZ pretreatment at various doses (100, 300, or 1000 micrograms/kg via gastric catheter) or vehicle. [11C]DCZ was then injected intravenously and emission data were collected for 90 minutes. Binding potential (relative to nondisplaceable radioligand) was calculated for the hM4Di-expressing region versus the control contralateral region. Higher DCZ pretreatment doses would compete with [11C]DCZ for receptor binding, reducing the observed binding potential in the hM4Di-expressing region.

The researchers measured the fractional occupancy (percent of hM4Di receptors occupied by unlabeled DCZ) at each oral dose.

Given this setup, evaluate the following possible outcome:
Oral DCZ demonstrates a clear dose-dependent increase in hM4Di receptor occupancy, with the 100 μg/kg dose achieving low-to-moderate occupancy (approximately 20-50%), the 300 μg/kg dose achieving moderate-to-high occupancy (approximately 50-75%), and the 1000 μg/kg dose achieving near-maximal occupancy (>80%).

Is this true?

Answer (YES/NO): NO